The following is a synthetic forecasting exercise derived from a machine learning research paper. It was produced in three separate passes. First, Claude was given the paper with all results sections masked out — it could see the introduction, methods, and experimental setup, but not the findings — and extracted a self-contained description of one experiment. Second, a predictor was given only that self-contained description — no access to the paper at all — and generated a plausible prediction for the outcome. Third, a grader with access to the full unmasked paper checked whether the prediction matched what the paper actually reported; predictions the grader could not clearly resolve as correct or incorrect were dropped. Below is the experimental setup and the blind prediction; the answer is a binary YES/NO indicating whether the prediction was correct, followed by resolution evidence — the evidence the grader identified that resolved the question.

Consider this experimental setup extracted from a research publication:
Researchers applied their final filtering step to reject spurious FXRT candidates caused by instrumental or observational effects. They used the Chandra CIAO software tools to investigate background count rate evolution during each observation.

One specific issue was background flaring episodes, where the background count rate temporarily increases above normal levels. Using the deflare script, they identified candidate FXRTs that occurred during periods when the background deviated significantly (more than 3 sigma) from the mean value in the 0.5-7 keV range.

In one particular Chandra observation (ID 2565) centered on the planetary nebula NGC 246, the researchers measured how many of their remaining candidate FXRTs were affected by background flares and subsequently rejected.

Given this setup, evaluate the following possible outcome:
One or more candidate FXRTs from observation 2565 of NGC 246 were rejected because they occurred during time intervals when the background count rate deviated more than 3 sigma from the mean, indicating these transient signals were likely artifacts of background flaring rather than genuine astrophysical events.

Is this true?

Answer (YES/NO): YES